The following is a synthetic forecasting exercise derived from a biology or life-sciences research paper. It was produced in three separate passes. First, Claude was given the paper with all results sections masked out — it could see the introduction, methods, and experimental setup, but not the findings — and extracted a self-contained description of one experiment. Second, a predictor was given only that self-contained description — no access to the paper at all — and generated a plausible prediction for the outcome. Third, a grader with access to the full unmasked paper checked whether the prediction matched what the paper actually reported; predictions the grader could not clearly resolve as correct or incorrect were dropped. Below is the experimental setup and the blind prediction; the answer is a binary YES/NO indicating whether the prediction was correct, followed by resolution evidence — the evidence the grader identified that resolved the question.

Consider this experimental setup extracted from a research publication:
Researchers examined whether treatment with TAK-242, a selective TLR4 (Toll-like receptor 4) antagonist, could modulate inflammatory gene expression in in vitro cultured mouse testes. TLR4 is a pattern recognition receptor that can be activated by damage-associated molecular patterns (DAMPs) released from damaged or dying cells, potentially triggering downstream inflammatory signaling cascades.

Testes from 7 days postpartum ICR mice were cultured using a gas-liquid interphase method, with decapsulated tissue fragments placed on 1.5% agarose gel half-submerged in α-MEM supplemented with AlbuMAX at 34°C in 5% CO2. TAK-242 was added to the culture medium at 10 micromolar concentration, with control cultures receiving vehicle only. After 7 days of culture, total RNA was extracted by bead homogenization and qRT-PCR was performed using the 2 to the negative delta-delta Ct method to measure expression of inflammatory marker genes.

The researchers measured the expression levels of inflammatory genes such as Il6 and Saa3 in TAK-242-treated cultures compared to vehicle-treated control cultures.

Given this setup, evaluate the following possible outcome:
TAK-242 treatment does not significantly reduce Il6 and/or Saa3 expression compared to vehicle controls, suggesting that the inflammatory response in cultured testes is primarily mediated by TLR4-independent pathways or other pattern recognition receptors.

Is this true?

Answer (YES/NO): NO